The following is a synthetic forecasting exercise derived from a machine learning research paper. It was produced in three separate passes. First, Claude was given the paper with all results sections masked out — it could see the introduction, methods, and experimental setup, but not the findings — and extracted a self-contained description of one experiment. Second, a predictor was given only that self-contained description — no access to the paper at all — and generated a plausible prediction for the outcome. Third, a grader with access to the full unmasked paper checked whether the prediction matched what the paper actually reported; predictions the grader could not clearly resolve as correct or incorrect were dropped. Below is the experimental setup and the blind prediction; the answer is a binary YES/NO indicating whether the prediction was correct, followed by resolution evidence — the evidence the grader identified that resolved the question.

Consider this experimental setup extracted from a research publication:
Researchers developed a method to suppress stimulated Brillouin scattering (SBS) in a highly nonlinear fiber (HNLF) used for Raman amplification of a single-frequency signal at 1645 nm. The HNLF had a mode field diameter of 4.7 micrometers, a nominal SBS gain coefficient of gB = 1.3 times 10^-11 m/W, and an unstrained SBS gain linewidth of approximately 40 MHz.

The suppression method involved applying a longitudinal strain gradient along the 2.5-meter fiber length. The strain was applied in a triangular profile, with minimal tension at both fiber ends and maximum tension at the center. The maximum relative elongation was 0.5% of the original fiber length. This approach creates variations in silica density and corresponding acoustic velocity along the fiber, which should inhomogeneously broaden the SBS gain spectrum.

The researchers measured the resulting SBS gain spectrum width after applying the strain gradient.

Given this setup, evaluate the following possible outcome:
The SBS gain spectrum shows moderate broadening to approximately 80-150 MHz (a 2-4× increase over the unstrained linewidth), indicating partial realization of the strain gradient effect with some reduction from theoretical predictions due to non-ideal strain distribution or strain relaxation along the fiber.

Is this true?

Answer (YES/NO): NO